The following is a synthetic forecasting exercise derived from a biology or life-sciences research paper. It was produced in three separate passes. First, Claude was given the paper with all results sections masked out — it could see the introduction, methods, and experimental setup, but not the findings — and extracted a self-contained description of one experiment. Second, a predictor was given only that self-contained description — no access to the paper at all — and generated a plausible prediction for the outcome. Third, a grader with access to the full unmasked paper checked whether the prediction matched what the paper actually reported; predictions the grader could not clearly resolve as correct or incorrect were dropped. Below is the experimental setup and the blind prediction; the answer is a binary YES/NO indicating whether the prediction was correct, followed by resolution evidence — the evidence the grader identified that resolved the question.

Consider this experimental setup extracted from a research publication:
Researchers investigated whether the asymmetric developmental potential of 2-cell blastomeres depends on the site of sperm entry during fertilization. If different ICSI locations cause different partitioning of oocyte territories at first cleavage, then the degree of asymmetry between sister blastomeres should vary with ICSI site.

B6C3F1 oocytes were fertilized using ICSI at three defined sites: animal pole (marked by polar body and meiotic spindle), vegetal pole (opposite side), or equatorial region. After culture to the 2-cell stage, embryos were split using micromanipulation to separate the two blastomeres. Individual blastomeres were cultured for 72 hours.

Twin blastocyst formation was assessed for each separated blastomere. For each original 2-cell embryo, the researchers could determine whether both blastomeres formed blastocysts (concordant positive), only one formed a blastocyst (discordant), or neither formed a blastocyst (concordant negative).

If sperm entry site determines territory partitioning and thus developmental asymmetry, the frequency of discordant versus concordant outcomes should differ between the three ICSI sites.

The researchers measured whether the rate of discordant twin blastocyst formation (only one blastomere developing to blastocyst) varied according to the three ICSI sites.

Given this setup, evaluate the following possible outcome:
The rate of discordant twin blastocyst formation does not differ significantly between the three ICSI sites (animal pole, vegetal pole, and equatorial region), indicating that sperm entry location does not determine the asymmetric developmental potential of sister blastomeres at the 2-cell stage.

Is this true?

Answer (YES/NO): YES